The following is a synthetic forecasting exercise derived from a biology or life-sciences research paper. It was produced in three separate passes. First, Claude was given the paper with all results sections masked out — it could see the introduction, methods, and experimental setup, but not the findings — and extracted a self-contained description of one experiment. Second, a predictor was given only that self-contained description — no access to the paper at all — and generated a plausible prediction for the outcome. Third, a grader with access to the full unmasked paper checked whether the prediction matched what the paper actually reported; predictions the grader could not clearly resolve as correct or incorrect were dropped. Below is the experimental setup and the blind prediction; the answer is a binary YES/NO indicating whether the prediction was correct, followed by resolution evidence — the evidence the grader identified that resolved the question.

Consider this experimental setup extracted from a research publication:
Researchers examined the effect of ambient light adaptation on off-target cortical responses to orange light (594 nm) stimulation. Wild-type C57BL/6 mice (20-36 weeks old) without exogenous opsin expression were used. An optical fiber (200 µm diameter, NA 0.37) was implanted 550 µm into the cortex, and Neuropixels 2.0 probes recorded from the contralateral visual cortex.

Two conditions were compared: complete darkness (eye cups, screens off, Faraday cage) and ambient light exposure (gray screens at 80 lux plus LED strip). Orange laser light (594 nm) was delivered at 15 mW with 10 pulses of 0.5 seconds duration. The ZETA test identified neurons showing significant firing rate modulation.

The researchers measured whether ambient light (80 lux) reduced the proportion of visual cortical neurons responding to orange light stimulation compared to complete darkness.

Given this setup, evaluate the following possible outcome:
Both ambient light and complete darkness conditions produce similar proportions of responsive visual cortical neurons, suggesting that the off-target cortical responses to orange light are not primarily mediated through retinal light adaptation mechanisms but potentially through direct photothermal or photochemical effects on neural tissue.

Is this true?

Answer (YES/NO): NO